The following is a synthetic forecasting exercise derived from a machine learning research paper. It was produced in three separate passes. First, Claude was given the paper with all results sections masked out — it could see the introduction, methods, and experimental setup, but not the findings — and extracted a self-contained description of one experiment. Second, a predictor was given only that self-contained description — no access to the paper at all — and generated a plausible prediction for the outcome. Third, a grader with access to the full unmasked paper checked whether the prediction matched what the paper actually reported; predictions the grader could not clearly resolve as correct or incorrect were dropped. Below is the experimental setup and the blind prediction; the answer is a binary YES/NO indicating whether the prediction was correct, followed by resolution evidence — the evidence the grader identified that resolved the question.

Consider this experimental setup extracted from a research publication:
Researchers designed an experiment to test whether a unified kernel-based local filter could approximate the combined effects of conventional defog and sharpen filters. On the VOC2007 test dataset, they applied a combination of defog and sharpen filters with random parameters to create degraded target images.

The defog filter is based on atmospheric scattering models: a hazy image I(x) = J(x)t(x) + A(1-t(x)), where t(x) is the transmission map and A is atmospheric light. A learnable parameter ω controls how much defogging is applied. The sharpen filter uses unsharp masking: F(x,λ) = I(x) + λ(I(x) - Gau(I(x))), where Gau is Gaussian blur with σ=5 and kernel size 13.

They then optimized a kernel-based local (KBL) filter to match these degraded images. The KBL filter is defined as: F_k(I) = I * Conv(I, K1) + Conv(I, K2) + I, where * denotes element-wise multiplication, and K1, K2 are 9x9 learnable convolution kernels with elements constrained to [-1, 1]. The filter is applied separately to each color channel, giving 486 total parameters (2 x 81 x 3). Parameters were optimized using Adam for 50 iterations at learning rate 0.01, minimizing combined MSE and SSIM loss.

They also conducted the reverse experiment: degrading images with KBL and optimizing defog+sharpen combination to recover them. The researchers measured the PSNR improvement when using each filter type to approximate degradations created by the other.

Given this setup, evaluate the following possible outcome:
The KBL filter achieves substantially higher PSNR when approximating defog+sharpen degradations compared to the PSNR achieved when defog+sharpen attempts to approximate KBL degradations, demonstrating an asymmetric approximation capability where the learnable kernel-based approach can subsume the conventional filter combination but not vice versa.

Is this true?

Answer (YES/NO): YES